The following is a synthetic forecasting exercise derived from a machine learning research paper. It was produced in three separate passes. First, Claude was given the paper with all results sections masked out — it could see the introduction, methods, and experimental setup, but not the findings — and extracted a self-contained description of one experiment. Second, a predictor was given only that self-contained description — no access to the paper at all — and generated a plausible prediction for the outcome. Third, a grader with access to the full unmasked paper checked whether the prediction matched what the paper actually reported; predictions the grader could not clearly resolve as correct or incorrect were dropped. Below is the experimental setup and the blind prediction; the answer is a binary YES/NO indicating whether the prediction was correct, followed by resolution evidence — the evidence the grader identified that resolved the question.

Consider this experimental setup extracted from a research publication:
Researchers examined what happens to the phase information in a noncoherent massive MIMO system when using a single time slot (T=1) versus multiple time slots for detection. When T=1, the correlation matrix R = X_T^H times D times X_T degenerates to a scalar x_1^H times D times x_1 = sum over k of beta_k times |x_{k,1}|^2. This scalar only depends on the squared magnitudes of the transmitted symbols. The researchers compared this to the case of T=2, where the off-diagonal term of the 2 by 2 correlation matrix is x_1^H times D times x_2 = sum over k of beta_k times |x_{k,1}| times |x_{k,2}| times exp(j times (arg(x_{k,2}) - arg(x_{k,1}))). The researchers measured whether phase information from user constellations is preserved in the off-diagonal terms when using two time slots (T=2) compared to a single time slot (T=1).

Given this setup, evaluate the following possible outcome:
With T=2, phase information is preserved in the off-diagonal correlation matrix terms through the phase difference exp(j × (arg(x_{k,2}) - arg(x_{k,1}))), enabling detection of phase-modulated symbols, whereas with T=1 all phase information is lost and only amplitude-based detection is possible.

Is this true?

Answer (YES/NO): YES